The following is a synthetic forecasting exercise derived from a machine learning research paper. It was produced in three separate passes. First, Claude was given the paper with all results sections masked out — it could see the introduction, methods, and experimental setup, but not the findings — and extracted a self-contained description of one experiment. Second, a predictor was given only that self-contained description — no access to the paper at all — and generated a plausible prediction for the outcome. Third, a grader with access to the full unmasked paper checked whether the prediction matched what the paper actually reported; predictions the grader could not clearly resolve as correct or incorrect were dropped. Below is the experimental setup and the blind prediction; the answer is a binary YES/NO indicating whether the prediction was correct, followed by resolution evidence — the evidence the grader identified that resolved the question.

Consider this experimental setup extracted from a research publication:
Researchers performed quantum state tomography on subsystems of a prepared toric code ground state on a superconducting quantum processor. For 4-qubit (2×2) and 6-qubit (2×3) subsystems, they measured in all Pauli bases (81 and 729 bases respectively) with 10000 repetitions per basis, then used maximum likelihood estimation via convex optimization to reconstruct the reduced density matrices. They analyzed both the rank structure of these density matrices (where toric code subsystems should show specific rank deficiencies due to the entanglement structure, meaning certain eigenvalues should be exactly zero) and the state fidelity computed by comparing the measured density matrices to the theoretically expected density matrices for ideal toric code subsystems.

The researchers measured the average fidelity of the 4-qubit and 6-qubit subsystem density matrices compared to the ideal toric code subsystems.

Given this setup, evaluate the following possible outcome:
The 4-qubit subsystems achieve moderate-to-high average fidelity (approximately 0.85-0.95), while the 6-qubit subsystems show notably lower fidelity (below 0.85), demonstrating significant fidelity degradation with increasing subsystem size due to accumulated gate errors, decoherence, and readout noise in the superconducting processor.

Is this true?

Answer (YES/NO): NO